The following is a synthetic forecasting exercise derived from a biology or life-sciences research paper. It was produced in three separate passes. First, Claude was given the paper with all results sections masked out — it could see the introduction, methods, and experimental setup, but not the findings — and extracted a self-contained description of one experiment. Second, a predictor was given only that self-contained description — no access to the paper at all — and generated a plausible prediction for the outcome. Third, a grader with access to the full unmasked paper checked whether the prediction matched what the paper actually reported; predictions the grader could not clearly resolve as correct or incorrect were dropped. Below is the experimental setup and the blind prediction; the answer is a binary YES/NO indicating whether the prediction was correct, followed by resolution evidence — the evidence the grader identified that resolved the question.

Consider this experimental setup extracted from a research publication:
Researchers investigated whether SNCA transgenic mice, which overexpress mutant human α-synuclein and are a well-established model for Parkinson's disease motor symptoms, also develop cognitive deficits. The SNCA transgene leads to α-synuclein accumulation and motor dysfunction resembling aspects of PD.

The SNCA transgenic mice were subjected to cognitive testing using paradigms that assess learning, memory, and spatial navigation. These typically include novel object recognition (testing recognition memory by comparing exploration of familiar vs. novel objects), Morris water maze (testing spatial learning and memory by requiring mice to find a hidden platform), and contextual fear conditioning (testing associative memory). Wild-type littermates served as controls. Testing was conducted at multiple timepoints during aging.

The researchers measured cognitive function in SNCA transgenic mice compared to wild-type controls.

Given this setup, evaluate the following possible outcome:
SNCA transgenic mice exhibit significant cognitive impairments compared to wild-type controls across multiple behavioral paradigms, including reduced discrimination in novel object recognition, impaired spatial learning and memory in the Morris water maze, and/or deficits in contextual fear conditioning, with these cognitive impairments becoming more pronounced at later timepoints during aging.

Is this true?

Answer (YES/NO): NO